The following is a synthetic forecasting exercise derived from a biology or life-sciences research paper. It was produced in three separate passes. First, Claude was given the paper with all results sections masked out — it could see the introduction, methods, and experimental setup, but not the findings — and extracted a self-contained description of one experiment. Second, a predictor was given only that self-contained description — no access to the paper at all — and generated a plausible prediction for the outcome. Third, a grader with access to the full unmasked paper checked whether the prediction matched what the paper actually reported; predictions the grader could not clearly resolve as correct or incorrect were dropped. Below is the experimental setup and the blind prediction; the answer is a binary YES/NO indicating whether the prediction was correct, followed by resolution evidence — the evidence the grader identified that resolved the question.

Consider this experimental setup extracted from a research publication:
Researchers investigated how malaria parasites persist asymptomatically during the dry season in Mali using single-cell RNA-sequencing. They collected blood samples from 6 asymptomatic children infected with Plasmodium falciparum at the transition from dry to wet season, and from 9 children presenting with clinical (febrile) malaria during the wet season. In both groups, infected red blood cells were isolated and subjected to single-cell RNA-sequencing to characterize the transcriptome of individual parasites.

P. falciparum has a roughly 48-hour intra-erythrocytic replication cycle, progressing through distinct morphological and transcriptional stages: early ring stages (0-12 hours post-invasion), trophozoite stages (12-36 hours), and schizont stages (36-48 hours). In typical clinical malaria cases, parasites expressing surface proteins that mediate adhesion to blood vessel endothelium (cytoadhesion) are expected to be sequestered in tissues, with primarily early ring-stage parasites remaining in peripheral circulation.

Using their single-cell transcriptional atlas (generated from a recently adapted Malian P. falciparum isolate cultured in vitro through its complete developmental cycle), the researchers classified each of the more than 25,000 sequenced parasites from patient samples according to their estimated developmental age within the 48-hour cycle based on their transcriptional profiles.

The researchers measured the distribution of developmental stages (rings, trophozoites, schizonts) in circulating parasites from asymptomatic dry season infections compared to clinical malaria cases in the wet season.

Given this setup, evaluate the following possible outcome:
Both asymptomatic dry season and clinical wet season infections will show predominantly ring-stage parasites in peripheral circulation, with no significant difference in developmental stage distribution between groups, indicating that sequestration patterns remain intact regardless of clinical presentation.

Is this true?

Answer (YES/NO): NO